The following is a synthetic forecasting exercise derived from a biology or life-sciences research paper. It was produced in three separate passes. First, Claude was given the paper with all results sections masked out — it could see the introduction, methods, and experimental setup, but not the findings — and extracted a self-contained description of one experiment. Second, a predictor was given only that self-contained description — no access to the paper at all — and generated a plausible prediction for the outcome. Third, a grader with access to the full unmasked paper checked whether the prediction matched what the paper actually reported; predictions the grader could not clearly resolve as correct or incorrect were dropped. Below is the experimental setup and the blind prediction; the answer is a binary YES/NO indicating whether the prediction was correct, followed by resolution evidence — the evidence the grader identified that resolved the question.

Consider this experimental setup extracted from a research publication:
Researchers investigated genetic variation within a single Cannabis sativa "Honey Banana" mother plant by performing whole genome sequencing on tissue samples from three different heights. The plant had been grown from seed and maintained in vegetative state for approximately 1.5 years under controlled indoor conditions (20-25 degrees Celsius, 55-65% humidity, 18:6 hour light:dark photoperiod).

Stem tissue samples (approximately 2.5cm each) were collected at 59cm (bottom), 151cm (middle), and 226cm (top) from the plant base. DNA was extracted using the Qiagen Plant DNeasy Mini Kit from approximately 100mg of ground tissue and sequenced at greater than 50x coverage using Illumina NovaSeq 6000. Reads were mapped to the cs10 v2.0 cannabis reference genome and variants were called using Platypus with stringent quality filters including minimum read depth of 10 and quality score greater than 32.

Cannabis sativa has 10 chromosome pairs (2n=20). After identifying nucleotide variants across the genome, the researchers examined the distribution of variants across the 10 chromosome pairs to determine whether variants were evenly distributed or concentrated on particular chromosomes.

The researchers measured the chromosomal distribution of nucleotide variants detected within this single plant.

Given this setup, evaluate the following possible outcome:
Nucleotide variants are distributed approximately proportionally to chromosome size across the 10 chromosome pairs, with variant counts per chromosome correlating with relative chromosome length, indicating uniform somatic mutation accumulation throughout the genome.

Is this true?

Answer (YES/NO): NO